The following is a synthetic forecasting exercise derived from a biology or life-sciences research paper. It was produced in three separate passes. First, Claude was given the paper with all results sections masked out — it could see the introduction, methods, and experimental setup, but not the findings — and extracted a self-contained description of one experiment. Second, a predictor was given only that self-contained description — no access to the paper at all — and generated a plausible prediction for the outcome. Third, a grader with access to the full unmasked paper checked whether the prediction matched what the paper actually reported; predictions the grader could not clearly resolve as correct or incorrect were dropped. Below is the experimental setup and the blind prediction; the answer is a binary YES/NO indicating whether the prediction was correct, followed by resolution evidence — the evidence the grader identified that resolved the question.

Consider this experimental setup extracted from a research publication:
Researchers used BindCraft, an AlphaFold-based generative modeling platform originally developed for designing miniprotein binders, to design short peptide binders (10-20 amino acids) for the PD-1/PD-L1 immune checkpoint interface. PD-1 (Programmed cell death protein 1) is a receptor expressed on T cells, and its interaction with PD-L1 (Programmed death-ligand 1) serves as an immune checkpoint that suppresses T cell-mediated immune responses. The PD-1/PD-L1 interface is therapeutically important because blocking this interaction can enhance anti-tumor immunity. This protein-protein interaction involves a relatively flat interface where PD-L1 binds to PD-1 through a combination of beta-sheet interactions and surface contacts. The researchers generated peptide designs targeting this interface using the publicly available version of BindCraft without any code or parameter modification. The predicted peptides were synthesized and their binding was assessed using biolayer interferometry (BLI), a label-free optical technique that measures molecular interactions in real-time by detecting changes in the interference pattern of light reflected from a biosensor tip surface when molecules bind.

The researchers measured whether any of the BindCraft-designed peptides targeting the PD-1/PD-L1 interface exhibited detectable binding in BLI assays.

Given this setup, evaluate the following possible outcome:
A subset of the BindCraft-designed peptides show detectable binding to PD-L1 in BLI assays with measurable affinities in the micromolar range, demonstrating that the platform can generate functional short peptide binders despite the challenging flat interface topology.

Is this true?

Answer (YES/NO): NO